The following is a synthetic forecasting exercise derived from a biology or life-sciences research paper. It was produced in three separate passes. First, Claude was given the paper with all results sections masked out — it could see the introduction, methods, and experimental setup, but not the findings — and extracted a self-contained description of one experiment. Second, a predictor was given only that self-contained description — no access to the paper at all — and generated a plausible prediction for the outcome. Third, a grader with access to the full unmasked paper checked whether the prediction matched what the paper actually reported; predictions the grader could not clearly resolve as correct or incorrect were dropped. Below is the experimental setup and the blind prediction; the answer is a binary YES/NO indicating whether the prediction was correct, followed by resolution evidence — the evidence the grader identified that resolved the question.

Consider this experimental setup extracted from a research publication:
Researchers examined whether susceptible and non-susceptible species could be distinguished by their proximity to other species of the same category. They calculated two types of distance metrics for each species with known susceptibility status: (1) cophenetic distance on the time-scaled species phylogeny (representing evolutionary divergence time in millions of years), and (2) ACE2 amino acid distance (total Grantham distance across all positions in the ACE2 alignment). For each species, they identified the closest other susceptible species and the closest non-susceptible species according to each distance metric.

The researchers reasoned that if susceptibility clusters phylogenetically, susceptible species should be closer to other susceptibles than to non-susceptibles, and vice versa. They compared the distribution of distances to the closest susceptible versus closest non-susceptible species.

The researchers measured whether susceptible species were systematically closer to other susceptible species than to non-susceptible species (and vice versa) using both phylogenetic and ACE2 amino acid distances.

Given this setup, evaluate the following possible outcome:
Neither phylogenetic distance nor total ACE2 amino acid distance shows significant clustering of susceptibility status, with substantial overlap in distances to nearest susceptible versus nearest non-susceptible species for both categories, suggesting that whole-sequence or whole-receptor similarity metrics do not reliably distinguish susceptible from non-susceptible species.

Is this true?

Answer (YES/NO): NO